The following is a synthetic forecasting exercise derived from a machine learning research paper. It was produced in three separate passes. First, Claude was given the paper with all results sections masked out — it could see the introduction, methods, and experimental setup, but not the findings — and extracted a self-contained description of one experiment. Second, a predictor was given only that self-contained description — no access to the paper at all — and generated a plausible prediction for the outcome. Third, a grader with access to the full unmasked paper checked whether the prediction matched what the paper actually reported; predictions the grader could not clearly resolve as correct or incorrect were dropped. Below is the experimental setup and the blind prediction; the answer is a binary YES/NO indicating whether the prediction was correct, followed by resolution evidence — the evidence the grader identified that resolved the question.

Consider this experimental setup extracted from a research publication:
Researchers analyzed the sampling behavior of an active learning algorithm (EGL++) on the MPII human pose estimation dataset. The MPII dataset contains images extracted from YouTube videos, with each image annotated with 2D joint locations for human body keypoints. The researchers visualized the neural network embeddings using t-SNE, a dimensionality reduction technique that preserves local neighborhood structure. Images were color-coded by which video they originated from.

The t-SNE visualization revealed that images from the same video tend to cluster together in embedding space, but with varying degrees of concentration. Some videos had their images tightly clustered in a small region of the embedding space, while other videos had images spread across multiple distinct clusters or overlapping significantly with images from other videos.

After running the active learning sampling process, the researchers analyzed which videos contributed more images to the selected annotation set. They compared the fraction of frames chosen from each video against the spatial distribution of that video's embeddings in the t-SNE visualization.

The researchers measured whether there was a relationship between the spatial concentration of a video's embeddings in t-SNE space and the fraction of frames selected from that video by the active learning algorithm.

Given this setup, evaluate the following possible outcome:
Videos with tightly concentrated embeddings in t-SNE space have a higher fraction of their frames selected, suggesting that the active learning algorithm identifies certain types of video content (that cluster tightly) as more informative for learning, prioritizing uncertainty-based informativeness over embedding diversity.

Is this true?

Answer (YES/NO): NO